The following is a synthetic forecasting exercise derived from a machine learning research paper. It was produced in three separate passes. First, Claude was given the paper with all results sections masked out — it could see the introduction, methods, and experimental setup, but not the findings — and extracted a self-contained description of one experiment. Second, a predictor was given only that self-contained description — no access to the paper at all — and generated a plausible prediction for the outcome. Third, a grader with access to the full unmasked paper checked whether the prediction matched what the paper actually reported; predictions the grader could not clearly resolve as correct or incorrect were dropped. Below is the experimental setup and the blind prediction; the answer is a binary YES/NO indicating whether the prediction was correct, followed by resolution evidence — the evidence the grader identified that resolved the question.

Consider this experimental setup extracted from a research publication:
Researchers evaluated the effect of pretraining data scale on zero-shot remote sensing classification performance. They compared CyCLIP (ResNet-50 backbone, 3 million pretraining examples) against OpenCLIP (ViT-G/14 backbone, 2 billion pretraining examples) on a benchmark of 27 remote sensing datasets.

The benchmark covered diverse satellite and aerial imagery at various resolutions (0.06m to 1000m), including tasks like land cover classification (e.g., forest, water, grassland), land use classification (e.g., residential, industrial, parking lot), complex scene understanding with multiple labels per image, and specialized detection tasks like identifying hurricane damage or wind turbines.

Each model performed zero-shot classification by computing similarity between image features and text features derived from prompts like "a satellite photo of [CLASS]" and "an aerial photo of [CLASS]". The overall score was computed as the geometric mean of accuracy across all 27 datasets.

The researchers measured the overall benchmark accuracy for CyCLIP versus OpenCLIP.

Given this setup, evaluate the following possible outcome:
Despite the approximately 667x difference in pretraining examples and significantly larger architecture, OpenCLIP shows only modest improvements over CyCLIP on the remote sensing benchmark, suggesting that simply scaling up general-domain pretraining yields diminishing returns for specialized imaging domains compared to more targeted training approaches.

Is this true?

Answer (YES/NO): NO